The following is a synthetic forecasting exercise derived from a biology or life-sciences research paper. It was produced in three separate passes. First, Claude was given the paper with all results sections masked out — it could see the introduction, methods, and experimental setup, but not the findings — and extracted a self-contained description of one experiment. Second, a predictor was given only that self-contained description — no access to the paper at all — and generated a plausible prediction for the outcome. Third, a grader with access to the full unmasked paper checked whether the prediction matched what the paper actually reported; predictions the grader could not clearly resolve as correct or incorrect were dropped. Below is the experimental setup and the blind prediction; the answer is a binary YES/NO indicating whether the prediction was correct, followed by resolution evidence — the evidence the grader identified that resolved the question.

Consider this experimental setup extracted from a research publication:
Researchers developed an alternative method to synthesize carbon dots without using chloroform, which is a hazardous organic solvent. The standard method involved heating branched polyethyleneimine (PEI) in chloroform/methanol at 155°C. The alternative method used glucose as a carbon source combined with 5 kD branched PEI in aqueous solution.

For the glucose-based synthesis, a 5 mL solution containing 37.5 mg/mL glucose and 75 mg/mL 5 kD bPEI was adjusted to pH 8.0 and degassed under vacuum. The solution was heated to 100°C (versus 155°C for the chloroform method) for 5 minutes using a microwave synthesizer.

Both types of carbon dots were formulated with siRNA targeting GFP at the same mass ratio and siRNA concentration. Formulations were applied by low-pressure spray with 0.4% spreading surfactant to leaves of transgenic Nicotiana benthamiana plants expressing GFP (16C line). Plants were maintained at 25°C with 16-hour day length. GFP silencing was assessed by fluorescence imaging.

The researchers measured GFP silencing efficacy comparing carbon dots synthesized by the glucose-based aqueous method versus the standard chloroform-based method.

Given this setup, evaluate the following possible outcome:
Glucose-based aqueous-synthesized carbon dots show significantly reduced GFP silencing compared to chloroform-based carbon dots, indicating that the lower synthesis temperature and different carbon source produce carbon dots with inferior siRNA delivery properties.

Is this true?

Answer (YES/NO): NO